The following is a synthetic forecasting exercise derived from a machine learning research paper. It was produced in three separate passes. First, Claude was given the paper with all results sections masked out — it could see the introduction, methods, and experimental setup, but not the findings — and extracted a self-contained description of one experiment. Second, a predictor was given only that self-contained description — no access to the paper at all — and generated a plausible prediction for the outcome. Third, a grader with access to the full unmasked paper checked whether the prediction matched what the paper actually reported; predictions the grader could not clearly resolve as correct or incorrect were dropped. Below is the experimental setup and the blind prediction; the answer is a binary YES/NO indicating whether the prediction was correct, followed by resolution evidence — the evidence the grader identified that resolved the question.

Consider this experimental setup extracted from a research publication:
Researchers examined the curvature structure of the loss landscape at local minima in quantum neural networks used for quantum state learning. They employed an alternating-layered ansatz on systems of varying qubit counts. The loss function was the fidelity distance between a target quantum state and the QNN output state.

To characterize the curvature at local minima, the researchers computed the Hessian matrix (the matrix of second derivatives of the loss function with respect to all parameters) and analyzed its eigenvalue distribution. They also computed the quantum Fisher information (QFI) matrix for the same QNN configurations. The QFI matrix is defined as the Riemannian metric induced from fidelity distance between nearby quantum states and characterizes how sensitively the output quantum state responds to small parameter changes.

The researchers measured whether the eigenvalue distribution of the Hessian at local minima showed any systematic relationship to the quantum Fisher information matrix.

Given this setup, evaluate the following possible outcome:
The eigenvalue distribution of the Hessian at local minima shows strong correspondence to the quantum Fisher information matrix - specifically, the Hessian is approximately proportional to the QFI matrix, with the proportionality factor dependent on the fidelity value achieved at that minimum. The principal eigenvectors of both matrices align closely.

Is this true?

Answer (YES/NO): YES